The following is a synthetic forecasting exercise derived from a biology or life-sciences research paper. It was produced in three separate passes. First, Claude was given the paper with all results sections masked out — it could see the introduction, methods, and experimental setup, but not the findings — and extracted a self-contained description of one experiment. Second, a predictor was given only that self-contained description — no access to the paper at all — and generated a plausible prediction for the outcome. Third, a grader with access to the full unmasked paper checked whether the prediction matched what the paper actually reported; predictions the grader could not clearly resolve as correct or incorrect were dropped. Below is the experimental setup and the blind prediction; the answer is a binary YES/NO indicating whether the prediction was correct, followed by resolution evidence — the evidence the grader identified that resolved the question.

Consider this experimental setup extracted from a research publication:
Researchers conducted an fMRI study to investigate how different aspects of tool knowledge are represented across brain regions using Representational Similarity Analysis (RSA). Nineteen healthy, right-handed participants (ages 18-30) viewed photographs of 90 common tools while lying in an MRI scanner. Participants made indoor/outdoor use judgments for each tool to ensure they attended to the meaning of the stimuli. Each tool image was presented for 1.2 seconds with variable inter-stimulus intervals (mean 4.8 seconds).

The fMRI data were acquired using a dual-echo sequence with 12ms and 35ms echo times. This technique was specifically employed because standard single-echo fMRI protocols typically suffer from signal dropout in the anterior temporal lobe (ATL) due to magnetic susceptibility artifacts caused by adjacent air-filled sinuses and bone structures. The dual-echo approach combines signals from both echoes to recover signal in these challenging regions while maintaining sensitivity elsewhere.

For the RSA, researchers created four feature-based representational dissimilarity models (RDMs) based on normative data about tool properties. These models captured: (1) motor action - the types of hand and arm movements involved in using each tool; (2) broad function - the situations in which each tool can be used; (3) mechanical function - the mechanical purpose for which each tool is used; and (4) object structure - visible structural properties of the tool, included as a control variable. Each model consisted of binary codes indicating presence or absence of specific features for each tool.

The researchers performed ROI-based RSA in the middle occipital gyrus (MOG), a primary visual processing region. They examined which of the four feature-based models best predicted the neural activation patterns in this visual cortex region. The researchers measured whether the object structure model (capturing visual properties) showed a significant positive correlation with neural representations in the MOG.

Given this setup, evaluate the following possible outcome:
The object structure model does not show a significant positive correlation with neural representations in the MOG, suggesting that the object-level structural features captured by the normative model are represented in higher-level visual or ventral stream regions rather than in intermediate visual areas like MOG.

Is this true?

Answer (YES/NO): NO